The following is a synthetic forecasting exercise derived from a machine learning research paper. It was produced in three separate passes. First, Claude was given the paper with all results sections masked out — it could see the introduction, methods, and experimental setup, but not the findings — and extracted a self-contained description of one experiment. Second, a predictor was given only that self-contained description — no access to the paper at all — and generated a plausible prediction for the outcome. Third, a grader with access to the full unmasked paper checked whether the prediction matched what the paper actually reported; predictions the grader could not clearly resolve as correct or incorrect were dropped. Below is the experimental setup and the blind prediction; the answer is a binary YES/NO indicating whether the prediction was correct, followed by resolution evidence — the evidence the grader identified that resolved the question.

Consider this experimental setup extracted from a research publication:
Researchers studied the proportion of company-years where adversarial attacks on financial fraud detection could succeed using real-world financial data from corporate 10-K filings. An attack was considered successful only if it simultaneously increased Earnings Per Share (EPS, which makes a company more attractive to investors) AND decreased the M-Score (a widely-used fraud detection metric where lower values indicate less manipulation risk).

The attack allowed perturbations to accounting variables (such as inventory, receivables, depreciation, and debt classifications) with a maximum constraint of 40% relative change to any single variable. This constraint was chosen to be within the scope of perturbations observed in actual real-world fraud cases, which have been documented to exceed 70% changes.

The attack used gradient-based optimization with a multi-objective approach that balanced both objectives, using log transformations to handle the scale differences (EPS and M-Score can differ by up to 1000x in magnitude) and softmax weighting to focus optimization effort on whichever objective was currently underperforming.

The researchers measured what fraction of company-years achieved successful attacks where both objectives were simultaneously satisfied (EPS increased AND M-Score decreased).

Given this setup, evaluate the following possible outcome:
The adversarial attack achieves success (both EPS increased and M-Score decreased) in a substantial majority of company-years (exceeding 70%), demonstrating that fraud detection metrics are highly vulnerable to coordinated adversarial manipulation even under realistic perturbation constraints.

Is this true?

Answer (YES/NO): NO